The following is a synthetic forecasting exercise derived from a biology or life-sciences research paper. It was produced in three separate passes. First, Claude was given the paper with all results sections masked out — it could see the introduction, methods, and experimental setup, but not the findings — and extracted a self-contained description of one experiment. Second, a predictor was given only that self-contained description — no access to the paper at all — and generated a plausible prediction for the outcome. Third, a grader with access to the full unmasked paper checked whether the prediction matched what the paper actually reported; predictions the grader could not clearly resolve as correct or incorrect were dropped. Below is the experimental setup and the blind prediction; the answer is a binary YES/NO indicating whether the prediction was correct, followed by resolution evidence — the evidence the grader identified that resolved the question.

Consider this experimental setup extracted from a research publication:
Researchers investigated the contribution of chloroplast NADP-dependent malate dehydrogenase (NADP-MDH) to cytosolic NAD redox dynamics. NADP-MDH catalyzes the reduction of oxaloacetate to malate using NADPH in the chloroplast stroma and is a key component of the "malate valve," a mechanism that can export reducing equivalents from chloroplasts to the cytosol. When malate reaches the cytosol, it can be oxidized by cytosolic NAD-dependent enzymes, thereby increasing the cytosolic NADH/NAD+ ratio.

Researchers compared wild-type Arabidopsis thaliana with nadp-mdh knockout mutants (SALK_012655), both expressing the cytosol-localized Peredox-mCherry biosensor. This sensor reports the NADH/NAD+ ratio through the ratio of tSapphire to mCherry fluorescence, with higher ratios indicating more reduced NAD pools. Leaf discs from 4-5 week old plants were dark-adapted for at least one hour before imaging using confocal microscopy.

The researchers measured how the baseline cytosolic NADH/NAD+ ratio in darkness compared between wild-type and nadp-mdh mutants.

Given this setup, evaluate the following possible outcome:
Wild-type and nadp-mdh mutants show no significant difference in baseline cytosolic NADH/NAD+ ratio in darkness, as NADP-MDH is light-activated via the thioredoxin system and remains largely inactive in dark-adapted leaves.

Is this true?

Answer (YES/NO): NO